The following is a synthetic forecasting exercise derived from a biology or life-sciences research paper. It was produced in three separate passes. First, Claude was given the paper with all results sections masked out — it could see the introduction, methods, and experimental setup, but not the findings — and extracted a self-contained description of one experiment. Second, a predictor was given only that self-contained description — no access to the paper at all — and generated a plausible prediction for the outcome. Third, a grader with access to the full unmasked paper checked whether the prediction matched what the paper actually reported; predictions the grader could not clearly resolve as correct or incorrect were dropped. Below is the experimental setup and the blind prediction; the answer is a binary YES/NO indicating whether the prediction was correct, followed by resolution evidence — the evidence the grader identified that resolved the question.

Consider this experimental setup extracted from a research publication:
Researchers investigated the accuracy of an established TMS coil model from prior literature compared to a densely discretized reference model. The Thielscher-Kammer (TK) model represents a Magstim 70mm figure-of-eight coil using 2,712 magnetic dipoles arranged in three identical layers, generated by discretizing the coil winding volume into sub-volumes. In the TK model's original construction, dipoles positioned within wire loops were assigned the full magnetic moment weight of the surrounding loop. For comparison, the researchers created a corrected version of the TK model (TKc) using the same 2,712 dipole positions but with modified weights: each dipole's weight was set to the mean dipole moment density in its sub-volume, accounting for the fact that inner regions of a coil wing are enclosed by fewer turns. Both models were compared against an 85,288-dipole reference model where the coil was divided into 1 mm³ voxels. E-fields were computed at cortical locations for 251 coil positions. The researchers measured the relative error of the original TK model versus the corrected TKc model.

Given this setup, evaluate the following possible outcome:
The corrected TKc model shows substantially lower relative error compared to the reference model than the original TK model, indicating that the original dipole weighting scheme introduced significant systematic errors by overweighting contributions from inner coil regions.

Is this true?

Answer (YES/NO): YES